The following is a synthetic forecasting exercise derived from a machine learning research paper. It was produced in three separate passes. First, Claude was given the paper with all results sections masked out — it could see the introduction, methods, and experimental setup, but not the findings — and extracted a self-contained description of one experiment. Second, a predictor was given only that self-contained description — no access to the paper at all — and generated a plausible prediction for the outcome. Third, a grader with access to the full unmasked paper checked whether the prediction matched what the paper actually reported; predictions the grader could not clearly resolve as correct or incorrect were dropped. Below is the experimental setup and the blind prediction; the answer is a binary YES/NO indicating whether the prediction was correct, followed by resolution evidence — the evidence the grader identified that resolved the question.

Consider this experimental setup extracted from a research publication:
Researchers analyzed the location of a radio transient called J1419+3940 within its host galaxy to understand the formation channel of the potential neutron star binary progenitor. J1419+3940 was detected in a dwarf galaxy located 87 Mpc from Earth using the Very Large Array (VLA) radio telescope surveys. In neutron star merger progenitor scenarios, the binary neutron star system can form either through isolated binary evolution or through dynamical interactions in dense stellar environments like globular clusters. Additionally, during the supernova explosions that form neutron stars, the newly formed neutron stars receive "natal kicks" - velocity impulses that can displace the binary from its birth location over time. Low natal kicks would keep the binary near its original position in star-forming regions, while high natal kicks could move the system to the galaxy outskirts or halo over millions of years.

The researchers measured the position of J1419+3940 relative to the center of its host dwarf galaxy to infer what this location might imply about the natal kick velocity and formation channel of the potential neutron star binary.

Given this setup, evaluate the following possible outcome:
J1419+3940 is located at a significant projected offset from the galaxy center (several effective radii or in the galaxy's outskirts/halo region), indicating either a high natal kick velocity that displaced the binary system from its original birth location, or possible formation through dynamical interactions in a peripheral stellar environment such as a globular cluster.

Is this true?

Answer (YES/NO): NO